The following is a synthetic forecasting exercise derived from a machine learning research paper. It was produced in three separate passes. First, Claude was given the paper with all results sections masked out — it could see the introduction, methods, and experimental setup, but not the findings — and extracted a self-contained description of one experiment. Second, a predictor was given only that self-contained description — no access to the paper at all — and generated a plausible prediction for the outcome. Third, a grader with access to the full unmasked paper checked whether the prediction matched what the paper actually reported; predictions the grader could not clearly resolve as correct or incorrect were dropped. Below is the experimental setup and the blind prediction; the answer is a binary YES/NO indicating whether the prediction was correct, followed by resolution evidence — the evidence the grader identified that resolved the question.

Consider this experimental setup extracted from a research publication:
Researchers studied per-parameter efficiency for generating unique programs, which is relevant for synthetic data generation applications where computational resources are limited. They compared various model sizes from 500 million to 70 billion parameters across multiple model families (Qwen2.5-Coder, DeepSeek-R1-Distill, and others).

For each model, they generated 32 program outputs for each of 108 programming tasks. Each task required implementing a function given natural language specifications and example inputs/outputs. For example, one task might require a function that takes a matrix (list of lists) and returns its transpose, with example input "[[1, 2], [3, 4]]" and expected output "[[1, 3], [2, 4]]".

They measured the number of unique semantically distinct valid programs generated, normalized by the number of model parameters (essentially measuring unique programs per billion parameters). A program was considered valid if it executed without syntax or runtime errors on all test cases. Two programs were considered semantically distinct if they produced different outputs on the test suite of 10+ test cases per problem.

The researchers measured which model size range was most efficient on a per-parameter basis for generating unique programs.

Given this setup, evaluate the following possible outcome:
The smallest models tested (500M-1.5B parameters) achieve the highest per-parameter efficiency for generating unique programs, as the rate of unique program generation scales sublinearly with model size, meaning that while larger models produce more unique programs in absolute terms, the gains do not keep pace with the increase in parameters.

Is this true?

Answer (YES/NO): YES